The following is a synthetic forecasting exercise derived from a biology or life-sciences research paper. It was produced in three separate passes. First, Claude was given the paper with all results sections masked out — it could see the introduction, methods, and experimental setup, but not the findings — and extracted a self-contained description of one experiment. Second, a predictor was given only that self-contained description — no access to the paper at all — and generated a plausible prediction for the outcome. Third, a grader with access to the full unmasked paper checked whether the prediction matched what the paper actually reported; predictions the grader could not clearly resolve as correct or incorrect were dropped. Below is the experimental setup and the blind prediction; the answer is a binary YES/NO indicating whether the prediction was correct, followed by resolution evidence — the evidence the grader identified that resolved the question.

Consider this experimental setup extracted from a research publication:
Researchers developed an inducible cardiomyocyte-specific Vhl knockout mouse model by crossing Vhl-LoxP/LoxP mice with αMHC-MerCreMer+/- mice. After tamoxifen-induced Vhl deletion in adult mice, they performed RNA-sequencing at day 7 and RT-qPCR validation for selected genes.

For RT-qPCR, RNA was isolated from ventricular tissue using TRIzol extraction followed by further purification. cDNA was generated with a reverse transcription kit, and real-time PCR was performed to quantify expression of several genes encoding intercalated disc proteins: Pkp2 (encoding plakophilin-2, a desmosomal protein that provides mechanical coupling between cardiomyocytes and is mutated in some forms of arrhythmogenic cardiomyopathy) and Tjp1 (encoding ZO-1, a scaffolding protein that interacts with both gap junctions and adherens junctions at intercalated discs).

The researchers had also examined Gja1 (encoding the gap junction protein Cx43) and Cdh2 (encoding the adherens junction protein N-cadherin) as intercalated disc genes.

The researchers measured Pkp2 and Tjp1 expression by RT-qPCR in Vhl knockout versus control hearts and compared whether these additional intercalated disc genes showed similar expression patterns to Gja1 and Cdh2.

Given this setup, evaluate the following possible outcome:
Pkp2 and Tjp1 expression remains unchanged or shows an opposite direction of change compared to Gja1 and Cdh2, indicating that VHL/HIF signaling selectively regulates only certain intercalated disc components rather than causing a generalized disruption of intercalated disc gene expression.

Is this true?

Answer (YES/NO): YES